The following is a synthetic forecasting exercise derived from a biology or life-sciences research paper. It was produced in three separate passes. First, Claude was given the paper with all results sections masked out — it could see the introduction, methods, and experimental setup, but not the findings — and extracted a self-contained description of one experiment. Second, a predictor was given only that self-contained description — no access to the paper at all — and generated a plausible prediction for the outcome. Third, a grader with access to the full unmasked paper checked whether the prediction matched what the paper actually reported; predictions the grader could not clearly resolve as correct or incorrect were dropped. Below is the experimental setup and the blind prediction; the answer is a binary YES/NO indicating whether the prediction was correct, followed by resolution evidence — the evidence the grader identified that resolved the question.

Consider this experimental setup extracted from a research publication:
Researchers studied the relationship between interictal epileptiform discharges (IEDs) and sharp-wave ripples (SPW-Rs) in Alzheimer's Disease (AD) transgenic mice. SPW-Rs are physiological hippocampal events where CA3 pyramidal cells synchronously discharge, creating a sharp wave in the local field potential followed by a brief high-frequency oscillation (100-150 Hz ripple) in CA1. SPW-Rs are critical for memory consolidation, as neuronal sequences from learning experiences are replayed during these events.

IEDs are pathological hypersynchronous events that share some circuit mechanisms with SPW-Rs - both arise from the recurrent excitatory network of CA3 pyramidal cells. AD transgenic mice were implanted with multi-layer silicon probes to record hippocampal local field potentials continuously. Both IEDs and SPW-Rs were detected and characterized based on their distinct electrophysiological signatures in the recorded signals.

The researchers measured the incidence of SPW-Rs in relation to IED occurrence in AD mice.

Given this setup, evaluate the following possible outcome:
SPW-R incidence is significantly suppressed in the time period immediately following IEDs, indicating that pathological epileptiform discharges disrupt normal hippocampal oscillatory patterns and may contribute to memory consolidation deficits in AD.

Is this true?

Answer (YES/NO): YES